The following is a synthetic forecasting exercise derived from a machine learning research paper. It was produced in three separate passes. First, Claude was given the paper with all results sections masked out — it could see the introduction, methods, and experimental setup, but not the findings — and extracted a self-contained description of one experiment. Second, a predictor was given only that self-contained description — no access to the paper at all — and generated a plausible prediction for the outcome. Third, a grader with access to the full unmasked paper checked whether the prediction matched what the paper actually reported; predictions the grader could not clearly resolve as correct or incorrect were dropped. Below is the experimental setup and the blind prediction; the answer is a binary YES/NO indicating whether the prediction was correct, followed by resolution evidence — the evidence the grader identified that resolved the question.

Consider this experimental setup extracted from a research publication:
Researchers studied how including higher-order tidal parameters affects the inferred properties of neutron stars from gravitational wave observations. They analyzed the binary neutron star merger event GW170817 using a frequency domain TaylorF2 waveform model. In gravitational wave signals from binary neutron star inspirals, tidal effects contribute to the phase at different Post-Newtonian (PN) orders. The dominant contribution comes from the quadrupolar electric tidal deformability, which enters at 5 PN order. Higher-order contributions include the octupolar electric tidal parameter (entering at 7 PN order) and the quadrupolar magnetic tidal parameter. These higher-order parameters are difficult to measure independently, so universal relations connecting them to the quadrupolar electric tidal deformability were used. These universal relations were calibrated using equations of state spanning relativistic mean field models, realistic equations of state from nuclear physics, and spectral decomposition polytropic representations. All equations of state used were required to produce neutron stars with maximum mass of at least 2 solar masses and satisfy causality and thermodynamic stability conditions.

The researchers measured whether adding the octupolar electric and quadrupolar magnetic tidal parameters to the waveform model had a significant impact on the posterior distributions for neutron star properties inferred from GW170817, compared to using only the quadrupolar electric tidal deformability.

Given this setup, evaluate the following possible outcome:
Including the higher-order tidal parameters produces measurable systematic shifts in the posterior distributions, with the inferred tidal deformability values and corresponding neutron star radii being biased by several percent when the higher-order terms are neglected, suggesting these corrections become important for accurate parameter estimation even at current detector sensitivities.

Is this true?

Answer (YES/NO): NO